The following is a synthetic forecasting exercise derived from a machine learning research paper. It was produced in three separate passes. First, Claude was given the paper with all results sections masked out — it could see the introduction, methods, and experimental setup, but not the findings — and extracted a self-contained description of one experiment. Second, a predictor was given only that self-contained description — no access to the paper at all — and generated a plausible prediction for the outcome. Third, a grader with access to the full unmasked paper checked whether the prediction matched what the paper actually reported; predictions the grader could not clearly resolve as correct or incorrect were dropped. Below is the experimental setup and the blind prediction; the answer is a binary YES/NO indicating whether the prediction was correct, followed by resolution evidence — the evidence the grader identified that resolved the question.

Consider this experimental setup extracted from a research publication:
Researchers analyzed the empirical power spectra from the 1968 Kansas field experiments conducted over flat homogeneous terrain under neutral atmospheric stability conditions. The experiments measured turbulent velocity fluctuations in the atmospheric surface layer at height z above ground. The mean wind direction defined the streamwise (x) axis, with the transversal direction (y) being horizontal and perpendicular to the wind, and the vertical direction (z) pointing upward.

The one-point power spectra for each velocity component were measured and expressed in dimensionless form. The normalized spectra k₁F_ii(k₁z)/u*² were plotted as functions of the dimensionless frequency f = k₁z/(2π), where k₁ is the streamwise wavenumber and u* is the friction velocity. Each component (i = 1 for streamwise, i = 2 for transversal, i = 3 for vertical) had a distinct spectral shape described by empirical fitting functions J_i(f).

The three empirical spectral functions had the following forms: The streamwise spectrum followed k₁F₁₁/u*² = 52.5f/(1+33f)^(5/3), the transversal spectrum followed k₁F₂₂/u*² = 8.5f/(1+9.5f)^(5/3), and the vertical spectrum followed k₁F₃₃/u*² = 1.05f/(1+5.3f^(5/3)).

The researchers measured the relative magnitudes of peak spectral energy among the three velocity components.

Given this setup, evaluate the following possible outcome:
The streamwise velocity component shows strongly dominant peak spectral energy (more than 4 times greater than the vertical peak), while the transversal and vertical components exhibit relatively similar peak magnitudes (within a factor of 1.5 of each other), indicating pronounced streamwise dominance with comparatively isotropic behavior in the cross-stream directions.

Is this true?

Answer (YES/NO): NO